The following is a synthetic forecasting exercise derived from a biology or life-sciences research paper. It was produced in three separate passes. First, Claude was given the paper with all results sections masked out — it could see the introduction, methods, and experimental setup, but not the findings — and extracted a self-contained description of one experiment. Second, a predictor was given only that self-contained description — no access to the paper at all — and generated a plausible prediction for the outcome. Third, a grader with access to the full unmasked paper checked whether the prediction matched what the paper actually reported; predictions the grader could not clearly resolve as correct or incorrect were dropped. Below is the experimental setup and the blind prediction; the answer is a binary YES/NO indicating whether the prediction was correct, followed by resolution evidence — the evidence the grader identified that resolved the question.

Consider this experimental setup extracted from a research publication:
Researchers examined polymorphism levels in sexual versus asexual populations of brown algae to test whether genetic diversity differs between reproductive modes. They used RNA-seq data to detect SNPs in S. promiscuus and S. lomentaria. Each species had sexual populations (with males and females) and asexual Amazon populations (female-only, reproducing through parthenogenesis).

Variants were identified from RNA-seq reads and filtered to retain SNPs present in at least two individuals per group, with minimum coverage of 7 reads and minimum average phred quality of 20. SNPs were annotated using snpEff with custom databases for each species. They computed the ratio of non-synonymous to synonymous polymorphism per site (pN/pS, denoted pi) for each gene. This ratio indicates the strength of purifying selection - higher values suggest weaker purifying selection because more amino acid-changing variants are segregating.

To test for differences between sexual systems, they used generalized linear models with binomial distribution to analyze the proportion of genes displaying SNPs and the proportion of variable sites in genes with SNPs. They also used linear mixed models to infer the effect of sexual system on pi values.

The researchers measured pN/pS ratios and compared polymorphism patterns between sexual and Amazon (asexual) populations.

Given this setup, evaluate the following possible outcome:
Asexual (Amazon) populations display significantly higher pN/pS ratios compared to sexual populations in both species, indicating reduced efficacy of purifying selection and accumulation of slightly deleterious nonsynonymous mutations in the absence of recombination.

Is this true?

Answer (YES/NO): NO